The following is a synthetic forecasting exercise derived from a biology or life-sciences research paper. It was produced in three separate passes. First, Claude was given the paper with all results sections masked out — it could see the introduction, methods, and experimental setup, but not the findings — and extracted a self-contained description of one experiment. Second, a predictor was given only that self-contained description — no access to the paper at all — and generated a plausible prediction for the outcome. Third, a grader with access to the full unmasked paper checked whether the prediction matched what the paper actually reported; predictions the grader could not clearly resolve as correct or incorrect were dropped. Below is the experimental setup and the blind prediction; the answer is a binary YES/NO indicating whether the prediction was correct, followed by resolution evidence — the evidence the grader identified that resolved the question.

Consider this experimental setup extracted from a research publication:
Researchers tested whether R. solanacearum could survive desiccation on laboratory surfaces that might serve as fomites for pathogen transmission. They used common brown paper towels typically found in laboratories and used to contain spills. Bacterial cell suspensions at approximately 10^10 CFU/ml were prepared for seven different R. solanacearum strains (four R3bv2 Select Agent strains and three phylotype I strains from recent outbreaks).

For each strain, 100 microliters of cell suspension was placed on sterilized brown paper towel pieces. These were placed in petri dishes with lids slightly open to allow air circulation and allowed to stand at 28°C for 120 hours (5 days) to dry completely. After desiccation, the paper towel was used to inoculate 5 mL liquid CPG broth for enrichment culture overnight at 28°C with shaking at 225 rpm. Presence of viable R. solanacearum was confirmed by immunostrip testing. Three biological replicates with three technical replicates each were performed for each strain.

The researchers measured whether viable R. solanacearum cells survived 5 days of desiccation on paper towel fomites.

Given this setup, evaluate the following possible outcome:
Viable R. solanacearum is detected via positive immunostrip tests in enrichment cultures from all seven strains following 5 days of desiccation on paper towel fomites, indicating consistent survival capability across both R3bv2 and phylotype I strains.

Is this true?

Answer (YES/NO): NO